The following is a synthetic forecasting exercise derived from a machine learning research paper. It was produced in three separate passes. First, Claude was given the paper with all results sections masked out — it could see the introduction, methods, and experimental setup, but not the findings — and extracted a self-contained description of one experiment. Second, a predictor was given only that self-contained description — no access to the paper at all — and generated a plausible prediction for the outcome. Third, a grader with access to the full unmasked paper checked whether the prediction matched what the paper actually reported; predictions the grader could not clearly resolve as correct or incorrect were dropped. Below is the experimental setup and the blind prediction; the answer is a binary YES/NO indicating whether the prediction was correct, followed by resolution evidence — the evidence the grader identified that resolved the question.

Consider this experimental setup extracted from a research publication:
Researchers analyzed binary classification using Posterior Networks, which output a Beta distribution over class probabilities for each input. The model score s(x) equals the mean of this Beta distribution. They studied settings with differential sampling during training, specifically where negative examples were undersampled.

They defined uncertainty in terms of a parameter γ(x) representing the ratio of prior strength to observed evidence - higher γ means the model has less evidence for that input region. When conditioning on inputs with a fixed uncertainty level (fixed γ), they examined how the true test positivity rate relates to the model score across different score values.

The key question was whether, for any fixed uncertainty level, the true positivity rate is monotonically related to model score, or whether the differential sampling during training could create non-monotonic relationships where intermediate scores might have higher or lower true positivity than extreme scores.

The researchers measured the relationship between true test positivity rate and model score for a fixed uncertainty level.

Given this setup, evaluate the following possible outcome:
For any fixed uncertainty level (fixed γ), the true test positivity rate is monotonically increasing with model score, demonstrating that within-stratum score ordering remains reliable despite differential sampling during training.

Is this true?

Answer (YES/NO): YES